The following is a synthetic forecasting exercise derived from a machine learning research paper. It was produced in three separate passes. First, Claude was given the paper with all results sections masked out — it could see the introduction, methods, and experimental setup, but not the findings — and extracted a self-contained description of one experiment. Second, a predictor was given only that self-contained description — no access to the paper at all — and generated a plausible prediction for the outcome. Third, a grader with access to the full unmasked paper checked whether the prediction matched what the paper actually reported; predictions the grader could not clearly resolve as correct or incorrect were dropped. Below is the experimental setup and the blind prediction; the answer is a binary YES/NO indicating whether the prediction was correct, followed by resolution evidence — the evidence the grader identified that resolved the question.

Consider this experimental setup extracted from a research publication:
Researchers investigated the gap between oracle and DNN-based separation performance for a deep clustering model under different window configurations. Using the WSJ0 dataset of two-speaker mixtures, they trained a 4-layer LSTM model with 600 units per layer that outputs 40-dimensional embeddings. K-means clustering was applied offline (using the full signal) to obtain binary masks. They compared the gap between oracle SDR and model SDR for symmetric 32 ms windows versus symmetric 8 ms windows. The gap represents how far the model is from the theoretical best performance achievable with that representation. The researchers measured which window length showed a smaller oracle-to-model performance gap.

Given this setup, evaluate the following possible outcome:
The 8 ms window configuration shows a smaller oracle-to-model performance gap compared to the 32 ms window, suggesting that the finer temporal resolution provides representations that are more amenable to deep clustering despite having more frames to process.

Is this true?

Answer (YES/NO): YES